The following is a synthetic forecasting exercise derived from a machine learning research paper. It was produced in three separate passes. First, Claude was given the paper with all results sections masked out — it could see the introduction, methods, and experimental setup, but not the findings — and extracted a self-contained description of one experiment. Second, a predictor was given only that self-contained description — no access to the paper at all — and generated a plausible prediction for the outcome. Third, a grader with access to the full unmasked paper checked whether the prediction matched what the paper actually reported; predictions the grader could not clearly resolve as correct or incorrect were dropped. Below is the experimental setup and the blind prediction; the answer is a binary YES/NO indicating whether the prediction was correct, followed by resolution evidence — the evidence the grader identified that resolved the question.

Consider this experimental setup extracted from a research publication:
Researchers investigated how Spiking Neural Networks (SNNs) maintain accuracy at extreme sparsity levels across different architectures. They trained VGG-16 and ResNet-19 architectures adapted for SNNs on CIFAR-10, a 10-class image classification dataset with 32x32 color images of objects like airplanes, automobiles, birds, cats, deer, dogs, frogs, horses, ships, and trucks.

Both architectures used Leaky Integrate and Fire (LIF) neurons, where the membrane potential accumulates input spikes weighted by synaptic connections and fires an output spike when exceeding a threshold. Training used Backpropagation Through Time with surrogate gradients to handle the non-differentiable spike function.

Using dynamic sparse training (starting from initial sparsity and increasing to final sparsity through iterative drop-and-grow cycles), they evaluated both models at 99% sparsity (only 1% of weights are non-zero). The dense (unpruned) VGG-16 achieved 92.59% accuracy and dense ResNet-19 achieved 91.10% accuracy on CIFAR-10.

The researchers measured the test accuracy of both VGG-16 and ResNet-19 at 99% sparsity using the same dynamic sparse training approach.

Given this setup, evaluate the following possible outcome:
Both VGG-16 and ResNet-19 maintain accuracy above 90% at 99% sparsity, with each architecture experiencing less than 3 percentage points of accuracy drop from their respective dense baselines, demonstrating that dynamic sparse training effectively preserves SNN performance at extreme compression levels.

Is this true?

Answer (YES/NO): NO